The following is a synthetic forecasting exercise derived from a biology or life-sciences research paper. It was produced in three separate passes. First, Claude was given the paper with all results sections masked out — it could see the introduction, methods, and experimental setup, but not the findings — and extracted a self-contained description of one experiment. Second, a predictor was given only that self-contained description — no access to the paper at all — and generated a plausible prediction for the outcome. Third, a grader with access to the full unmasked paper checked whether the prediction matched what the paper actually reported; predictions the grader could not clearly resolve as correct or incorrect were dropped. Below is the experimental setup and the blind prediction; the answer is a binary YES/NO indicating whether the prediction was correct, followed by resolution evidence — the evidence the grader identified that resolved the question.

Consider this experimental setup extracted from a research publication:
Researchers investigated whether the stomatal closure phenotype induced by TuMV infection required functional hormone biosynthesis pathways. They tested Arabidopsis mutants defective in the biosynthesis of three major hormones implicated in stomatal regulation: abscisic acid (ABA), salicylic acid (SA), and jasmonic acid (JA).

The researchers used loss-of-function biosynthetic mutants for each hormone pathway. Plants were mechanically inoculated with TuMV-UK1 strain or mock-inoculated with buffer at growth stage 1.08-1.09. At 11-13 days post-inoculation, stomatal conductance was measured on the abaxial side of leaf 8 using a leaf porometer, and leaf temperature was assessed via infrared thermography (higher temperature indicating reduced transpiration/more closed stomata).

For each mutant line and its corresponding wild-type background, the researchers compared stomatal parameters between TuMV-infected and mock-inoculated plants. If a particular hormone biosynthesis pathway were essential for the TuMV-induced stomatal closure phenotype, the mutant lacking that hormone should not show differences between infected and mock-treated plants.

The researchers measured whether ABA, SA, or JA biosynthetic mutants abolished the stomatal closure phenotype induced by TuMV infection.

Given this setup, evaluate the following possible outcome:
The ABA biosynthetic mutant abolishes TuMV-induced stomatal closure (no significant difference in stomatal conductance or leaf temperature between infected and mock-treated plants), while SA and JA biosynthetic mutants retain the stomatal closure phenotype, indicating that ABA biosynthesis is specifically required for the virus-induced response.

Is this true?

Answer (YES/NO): NO